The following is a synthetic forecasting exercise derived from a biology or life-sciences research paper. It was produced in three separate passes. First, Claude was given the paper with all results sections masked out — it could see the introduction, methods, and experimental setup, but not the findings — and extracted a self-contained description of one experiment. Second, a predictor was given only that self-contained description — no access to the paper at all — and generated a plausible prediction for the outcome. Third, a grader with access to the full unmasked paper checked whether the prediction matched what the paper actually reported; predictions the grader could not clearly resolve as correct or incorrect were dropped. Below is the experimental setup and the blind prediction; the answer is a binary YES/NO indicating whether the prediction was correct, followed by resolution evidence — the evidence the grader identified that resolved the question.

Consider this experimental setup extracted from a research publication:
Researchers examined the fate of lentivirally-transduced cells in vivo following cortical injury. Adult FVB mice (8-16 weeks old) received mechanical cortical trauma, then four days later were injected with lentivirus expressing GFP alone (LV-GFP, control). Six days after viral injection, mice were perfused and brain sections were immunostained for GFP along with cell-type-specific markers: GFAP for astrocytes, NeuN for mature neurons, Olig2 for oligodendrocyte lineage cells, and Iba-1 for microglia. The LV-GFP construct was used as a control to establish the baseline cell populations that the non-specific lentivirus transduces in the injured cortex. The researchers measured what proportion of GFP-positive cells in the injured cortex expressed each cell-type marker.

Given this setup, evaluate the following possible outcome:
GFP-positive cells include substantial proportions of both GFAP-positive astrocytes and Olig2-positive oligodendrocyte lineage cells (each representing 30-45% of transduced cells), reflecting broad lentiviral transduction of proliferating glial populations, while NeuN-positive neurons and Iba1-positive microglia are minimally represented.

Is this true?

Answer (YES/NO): NO